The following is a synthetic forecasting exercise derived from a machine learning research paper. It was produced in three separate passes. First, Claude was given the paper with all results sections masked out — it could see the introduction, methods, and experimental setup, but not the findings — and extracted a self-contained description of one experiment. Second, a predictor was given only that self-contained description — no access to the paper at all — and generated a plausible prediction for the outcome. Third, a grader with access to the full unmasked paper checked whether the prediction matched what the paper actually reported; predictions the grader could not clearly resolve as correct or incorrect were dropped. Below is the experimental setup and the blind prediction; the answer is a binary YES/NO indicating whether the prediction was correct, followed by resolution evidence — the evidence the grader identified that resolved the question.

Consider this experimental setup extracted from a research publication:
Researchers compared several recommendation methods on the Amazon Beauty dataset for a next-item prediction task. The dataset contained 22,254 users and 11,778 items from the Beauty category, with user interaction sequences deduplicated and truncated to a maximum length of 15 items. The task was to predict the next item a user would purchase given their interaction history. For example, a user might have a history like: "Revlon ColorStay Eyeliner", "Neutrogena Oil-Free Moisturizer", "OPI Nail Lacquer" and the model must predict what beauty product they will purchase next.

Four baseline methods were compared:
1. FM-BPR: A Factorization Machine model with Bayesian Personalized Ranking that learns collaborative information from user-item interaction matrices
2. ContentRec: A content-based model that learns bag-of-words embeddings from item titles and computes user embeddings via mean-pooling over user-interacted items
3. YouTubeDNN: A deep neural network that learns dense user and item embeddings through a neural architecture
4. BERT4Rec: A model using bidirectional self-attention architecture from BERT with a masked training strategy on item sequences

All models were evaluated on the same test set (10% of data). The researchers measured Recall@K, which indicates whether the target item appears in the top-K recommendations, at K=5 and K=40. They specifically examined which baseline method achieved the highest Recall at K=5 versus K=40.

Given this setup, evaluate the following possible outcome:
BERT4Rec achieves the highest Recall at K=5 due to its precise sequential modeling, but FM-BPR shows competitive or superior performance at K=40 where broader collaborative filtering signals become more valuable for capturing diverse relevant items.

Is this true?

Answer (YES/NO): NO